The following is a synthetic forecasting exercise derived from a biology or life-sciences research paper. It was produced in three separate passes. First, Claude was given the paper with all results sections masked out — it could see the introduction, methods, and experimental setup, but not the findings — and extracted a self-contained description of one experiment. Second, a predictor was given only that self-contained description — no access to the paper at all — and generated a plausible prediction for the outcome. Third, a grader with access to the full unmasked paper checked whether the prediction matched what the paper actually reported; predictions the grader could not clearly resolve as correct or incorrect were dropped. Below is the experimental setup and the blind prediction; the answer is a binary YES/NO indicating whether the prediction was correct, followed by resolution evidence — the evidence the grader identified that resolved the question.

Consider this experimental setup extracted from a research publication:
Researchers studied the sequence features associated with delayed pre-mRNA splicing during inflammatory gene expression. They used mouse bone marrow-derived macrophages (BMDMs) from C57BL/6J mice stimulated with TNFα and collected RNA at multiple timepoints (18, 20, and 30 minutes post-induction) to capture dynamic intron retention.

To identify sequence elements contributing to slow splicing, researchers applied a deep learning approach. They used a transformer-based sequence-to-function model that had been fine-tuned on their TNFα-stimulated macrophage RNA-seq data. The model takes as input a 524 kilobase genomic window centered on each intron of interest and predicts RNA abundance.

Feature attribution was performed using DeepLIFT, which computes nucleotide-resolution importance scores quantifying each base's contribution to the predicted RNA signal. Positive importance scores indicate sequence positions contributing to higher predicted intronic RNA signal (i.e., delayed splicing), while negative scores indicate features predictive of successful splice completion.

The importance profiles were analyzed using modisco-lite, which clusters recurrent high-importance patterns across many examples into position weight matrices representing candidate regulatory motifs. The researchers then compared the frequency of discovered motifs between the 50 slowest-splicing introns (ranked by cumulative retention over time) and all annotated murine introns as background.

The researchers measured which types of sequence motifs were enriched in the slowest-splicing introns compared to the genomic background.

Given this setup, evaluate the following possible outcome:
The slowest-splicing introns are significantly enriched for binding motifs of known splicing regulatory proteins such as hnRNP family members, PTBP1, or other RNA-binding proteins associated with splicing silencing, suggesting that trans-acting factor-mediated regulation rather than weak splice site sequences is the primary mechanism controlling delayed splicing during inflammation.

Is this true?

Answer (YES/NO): NO